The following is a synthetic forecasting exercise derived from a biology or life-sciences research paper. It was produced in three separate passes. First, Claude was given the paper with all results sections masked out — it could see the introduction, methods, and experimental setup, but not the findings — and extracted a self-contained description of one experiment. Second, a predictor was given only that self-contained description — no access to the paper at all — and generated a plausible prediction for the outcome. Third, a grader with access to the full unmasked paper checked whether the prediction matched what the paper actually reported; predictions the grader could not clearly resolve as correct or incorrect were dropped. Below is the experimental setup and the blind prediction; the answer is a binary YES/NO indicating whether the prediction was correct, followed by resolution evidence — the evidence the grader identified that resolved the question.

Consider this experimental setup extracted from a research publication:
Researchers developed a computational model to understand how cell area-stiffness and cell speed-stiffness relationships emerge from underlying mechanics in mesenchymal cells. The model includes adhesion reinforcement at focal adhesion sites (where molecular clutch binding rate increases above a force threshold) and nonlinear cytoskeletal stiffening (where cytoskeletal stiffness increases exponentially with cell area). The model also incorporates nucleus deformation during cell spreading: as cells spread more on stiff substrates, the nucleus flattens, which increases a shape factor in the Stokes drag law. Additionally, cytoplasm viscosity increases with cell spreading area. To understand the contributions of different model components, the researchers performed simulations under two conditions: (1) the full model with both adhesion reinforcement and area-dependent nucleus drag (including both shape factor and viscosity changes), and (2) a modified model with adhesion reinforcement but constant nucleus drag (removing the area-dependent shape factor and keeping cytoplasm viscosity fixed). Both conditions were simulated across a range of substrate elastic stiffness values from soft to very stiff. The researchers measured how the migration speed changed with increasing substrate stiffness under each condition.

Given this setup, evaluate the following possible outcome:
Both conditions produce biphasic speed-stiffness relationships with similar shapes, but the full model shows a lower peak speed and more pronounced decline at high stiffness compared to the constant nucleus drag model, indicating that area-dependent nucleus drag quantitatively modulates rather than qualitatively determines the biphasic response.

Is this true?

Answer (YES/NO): NO